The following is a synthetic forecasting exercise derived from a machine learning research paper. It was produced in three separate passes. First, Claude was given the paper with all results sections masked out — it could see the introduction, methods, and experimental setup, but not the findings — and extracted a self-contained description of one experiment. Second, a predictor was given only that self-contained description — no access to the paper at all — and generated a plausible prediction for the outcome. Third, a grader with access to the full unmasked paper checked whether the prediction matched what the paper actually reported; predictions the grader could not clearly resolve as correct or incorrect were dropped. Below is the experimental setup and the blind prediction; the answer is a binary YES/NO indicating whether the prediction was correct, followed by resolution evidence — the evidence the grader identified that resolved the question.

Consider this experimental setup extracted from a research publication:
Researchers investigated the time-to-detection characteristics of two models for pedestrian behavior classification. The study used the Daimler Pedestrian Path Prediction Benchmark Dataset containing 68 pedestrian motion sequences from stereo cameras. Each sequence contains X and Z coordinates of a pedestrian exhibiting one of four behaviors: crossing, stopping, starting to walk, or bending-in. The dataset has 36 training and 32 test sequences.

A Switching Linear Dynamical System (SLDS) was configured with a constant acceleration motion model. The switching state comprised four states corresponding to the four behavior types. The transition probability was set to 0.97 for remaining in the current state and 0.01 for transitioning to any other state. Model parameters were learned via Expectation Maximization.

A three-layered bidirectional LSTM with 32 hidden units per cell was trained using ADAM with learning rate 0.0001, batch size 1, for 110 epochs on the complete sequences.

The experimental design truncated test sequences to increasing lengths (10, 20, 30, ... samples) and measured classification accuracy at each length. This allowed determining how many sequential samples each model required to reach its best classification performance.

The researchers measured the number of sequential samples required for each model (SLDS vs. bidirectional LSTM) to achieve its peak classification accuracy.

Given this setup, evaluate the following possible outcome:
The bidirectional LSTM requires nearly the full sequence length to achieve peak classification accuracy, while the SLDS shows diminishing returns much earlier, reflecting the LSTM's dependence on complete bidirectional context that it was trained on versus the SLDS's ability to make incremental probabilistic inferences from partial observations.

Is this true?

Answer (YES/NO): NO